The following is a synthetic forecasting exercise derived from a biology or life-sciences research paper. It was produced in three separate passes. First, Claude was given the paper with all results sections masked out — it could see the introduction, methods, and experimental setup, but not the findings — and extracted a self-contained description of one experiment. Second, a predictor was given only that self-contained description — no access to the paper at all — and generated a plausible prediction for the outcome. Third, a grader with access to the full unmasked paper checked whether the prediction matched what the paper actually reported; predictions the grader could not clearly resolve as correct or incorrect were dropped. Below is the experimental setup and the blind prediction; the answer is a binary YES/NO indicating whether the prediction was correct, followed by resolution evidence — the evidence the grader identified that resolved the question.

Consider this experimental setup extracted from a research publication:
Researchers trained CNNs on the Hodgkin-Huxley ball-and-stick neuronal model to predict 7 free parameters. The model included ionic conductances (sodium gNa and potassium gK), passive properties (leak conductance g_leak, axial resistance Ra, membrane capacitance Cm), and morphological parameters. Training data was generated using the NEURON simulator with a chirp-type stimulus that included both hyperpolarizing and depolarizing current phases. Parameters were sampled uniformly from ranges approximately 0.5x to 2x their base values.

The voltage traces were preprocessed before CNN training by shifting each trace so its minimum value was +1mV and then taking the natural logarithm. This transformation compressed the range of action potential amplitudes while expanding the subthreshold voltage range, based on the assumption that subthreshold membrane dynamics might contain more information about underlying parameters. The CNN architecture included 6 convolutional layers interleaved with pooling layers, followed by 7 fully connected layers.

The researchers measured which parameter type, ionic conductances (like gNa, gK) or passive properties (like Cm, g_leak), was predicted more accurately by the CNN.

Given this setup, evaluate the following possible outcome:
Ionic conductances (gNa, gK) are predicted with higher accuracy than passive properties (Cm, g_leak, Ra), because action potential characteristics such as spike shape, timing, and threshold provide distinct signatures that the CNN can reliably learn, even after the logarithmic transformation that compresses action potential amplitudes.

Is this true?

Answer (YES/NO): NO